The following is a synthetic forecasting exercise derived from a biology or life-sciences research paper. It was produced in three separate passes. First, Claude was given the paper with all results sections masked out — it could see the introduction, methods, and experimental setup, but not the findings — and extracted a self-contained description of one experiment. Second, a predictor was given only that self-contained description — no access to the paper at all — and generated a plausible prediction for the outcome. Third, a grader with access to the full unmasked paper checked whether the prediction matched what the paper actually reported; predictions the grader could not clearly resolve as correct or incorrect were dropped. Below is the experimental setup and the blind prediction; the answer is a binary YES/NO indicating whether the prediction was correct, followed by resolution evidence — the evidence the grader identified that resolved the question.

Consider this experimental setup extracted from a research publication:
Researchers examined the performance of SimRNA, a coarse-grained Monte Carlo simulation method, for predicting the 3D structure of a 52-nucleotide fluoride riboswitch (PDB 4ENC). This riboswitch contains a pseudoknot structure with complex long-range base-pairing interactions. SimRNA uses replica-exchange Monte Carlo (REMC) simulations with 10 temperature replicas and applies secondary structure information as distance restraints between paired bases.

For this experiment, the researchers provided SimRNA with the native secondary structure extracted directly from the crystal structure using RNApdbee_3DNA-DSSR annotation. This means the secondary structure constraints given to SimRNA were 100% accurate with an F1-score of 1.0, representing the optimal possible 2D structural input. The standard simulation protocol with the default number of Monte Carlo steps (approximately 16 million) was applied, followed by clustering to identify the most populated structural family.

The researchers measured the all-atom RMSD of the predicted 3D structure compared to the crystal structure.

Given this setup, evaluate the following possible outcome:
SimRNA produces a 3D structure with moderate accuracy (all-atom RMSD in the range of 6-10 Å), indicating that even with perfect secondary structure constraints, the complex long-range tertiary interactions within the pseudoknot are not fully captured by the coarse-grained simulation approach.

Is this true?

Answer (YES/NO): NO